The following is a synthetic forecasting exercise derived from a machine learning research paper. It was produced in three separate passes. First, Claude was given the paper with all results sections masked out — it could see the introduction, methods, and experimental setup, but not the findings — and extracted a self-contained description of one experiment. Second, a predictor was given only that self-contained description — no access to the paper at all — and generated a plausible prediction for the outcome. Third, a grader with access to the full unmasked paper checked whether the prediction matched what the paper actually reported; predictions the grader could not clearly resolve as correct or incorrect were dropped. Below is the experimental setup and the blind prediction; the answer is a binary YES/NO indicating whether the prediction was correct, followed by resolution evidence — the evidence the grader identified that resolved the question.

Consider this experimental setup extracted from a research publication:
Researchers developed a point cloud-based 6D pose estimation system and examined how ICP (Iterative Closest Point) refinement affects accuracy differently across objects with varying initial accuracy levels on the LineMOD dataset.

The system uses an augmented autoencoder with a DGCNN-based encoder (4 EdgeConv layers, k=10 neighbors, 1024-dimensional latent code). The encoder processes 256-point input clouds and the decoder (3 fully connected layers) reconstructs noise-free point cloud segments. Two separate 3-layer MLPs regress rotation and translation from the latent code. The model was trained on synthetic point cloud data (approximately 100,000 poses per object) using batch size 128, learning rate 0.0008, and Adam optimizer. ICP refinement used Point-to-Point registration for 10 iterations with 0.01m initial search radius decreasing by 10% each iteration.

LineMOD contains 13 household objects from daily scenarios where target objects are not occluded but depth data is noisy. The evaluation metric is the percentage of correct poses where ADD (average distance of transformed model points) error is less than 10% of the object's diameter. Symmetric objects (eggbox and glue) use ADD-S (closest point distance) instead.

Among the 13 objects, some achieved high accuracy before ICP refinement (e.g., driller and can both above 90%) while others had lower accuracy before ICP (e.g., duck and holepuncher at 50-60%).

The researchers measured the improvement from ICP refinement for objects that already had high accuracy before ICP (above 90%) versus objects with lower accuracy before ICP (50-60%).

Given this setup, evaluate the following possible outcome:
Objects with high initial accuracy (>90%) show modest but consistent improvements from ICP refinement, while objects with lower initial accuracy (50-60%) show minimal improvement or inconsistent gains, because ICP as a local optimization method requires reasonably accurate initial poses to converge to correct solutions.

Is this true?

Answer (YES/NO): NO